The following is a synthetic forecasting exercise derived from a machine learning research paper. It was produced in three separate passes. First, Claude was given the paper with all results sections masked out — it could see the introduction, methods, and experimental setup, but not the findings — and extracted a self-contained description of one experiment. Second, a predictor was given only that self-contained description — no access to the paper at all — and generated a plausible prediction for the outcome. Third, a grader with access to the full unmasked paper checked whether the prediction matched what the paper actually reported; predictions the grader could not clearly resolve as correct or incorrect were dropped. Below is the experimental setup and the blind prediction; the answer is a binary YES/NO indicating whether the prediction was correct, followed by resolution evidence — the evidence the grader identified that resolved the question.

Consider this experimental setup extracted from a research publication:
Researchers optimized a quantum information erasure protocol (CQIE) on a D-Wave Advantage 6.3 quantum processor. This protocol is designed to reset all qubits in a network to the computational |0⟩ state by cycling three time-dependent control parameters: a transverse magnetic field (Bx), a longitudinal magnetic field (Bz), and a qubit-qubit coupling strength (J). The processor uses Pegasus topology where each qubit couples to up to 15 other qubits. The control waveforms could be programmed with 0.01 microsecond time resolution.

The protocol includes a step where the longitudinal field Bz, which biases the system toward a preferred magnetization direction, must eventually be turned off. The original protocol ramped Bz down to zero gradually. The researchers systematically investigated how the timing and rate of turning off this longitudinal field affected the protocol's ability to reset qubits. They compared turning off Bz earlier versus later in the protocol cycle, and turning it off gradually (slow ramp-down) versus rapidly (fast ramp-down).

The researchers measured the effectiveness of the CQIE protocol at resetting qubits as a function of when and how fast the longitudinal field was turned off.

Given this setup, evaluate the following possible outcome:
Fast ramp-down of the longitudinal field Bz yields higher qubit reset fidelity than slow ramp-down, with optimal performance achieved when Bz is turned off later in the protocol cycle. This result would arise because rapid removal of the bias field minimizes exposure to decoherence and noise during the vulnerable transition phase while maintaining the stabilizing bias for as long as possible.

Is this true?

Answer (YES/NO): YES